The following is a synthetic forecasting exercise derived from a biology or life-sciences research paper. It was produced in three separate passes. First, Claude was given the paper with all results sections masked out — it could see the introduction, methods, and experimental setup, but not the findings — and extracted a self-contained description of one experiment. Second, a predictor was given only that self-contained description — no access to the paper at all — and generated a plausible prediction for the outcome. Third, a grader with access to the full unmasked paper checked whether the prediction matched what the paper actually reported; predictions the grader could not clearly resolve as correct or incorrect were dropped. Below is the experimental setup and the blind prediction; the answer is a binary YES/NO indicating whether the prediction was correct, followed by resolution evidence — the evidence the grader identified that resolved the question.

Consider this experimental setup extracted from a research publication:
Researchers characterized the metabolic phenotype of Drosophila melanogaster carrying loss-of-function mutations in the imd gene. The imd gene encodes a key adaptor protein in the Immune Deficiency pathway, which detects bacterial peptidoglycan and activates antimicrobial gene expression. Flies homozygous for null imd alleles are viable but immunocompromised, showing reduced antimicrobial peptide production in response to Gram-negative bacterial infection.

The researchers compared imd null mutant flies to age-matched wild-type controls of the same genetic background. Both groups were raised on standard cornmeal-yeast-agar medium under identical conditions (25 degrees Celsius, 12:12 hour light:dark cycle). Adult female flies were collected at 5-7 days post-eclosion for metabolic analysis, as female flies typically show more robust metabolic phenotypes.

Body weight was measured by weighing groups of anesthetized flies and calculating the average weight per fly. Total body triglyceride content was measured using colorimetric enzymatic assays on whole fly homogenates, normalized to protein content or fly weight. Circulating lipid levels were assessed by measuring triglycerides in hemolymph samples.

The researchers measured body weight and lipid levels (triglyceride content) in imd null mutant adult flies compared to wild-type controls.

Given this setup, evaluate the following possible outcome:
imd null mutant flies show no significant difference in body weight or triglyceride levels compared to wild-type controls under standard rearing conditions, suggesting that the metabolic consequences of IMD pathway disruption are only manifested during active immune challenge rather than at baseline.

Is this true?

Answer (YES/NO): NO